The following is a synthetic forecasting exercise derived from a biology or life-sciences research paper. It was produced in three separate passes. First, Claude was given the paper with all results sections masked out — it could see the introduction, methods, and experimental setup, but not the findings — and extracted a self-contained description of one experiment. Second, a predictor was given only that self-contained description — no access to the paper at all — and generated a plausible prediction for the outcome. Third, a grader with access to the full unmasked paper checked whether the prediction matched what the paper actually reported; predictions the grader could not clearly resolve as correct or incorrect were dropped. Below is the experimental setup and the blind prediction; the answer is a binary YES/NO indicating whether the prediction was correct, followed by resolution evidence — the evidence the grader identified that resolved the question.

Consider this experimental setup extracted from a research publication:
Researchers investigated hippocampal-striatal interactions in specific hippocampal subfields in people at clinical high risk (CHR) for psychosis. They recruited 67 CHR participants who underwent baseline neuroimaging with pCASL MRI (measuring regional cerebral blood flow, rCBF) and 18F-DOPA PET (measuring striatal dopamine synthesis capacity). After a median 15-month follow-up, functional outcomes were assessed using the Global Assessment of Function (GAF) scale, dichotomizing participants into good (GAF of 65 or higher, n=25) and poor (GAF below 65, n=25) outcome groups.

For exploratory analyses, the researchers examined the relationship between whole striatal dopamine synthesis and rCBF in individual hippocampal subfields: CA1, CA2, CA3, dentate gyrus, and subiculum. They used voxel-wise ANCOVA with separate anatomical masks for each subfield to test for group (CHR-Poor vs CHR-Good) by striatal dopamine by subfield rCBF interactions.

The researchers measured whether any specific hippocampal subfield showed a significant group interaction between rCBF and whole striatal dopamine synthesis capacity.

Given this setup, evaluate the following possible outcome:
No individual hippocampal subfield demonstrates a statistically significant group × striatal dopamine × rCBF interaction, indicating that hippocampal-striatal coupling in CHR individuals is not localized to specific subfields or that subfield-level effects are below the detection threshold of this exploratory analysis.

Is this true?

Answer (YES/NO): NO